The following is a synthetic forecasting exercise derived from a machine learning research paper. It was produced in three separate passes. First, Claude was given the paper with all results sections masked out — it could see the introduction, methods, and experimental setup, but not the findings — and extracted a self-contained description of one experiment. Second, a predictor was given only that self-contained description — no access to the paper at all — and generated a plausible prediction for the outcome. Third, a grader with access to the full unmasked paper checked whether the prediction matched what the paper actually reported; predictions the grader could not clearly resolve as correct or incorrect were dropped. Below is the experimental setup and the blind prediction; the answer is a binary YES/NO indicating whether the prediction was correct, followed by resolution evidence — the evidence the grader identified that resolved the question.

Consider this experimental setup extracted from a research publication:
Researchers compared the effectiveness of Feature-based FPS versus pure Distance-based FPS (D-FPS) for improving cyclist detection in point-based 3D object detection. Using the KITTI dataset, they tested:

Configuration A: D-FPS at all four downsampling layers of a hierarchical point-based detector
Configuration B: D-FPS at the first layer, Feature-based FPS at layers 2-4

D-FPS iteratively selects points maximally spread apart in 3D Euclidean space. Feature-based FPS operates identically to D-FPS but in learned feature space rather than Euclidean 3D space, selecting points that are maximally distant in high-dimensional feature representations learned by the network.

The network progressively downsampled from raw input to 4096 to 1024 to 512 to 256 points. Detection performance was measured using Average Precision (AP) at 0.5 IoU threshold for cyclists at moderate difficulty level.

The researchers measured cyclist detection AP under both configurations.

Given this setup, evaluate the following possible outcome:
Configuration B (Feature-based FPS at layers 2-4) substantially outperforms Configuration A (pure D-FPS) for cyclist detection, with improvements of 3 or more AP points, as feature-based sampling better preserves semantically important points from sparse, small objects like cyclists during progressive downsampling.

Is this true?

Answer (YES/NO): YES